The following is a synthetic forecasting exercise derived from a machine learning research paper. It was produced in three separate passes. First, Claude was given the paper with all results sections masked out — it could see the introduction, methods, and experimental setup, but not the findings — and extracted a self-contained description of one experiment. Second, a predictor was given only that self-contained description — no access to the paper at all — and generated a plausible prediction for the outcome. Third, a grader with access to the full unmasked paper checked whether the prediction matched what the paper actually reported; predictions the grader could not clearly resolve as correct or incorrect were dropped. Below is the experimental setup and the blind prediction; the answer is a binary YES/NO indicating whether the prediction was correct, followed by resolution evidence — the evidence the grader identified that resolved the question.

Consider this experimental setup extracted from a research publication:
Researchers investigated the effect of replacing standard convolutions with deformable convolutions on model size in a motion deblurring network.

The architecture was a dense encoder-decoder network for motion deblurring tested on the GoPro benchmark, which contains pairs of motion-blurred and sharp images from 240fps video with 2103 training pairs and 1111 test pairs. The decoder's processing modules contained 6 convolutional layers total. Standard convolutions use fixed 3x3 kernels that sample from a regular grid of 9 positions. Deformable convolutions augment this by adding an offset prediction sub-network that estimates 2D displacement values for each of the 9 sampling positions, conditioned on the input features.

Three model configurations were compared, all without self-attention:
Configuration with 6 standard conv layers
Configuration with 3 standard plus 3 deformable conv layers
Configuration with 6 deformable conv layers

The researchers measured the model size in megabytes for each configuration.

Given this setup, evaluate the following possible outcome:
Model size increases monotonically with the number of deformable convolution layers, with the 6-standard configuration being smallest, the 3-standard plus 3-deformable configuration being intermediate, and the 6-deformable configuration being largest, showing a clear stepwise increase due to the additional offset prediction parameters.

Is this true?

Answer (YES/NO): YES